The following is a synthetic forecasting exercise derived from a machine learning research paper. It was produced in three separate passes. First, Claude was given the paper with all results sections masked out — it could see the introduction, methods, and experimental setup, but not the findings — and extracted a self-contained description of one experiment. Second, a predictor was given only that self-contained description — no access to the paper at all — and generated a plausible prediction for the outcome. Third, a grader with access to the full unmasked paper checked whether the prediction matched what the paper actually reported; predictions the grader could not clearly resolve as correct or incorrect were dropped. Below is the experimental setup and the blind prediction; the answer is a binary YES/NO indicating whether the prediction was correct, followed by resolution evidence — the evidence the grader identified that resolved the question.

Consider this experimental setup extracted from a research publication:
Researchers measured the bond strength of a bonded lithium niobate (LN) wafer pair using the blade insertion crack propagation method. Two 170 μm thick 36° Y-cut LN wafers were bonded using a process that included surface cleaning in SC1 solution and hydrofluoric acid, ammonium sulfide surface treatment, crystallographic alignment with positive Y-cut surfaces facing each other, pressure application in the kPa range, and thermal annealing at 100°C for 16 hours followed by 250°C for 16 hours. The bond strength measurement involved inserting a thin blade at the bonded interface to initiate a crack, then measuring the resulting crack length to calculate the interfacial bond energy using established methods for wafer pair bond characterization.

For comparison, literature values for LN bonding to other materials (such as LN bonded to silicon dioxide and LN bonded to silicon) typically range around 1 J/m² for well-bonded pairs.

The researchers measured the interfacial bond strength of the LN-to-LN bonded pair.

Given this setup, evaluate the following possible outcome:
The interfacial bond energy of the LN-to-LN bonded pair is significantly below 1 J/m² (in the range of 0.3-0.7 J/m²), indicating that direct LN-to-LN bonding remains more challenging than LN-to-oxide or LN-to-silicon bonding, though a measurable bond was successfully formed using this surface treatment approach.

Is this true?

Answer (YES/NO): NO